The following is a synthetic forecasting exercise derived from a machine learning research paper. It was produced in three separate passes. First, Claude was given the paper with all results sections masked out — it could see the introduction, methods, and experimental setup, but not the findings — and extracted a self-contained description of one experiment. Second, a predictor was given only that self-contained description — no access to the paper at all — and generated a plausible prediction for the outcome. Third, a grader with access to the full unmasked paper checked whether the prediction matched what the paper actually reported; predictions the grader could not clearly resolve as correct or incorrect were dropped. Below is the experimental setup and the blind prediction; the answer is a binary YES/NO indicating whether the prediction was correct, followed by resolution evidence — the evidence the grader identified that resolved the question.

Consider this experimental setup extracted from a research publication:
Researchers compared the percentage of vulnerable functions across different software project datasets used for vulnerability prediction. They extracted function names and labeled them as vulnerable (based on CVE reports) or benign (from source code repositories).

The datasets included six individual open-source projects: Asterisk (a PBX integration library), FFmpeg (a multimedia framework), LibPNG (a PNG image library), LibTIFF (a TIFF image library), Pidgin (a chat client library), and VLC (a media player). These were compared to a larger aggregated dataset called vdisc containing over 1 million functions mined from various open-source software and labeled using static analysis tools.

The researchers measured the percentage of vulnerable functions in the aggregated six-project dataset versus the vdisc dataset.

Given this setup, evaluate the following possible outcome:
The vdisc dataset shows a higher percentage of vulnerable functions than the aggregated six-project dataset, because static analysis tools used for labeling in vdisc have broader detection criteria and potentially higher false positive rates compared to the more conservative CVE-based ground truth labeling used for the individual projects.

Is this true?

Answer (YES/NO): YES